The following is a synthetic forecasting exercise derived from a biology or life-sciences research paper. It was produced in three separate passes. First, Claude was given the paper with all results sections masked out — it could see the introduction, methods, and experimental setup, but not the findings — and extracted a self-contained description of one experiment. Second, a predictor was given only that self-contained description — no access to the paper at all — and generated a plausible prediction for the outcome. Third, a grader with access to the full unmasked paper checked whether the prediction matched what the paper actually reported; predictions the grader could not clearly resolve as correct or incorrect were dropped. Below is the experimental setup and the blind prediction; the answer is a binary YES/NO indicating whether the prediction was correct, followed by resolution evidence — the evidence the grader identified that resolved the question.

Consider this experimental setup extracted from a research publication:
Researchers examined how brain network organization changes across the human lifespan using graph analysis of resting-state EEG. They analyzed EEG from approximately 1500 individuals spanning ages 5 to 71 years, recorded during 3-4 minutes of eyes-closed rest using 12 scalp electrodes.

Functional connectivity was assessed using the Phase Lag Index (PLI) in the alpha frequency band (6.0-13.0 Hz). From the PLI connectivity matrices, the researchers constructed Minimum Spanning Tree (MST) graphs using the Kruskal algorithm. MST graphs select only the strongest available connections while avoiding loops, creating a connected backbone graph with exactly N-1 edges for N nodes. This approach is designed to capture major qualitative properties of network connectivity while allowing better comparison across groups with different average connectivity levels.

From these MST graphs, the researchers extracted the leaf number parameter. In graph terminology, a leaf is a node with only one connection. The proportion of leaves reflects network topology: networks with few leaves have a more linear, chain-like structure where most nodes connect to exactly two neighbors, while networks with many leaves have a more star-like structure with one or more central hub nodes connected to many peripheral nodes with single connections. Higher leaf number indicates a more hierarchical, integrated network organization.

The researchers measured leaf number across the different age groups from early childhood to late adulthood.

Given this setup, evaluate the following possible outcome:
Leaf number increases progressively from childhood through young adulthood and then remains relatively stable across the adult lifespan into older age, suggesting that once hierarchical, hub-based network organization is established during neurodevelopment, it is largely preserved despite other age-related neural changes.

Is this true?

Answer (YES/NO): NO